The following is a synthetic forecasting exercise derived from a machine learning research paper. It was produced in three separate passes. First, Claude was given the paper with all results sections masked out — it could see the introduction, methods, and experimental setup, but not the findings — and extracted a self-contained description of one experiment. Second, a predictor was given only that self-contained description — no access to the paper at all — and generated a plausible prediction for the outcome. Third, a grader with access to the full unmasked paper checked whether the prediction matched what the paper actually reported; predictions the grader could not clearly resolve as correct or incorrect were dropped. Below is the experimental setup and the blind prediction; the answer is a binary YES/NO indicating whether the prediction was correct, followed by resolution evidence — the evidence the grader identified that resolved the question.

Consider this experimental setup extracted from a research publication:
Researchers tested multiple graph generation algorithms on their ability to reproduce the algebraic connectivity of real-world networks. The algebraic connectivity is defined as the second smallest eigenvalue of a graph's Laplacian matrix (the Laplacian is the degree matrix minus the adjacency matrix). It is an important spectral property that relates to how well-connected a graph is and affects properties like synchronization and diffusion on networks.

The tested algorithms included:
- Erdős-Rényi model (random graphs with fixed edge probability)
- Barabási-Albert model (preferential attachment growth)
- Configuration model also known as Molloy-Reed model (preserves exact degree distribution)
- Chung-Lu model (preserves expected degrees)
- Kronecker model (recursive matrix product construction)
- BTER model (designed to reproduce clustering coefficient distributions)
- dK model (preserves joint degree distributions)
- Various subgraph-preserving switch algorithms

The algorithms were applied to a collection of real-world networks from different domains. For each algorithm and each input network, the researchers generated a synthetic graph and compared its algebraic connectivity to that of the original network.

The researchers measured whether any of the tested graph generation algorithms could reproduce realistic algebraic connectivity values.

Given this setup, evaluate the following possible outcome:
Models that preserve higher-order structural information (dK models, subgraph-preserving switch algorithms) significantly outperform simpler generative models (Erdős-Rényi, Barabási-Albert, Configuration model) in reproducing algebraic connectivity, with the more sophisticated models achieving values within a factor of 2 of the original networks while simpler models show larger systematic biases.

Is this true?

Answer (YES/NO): NO